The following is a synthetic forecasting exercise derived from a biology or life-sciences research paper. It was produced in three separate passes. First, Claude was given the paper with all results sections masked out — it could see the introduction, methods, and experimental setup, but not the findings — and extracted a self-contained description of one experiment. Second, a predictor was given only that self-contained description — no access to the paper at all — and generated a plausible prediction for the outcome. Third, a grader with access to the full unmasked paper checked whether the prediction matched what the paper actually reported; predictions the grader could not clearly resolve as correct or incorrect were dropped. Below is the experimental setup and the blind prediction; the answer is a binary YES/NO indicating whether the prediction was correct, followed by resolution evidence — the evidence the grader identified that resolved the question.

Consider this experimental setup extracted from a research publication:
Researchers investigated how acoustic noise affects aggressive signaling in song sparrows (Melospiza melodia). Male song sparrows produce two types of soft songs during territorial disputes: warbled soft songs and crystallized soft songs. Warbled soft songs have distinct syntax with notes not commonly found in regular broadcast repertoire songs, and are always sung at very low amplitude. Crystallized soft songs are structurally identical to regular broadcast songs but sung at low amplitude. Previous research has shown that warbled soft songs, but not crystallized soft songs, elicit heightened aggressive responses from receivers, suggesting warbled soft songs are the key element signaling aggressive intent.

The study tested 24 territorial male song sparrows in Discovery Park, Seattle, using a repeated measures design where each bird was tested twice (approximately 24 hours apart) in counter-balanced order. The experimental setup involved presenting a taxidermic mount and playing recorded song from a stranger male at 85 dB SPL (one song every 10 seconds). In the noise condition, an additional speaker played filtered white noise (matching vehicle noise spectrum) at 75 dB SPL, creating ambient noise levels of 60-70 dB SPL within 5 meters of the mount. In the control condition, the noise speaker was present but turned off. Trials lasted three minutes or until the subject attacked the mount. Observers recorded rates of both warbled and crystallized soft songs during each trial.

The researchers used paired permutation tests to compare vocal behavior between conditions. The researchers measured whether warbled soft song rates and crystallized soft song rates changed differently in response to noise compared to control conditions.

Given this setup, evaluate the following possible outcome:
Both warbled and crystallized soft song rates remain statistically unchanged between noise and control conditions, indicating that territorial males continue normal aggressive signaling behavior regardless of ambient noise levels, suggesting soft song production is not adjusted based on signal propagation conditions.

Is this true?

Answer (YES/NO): YES